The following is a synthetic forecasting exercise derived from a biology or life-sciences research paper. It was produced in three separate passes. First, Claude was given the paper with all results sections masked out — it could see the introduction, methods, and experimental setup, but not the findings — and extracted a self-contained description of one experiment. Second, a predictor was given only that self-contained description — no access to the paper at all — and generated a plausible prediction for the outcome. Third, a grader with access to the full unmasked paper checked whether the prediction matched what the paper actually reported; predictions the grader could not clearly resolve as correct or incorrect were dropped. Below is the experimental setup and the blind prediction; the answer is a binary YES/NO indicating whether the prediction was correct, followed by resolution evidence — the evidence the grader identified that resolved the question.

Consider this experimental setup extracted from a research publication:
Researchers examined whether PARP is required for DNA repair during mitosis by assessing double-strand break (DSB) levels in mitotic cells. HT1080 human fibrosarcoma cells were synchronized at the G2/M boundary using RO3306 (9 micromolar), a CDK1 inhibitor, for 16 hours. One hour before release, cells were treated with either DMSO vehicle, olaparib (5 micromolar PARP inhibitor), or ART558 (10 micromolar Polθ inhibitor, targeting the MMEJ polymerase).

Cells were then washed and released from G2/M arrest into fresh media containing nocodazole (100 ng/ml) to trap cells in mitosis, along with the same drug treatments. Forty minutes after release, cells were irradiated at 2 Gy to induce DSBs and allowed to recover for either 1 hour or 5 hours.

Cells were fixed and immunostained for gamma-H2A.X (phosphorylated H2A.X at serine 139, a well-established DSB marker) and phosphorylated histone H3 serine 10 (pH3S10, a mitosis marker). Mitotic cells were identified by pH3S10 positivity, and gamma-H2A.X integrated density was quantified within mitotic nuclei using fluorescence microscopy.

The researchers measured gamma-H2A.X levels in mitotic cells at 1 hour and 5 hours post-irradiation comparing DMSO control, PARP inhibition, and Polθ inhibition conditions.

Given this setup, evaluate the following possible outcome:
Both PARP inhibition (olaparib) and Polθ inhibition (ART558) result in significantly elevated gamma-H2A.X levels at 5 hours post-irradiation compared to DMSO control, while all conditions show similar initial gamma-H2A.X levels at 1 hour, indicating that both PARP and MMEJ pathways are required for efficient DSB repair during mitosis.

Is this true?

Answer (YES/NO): NO